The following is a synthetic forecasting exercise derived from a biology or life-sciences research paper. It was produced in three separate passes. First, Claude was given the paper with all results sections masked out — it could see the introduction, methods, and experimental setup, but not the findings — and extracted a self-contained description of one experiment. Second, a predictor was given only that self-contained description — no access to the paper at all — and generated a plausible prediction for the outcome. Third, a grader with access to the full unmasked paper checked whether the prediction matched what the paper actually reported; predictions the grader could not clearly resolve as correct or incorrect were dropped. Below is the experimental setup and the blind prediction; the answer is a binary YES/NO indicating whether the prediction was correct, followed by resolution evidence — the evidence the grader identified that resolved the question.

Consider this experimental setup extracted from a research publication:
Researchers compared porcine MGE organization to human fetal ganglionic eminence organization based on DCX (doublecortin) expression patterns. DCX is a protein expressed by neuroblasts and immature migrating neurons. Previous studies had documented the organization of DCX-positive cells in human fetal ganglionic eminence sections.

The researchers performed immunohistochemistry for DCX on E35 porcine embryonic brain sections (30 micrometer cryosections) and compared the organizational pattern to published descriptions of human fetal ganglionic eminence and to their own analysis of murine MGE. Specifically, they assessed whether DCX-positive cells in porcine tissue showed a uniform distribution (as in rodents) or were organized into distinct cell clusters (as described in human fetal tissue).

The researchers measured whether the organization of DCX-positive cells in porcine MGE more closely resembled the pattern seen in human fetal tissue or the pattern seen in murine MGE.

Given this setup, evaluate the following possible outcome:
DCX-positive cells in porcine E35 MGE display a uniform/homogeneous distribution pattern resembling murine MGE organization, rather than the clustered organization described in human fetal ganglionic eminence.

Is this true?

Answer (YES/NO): NO